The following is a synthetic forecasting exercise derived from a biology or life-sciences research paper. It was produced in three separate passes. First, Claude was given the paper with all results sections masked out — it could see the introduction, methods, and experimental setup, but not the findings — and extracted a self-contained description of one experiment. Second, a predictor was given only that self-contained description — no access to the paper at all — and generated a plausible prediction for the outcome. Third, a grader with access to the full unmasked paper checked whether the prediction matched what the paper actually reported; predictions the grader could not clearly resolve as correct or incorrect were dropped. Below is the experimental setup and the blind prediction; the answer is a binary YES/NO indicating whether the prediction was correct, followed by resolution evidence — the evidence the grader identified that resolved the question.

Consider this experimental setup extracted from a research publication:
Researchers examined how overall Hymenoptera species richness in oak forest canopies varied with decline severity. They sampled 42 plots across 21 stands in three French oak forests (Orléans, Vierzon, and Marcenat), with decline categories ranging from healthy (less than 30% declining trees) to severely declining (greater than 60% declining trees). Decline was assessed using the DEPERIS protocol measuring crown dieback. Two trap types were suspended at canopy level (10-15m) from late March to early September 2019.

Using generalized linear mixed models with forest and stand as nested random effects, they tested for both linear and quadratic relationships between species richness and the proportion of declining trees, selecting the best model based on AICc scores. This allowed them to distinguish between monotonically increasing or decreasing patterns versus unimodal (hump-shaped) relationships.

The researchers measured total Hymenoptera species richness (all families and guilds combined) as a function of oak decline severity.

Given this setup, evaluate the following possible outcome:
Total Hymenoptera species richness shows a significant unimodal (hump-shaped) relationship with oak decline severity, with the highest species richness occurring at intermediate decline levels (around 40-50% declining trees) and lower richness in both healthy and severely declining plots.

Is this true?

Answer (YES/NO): NO